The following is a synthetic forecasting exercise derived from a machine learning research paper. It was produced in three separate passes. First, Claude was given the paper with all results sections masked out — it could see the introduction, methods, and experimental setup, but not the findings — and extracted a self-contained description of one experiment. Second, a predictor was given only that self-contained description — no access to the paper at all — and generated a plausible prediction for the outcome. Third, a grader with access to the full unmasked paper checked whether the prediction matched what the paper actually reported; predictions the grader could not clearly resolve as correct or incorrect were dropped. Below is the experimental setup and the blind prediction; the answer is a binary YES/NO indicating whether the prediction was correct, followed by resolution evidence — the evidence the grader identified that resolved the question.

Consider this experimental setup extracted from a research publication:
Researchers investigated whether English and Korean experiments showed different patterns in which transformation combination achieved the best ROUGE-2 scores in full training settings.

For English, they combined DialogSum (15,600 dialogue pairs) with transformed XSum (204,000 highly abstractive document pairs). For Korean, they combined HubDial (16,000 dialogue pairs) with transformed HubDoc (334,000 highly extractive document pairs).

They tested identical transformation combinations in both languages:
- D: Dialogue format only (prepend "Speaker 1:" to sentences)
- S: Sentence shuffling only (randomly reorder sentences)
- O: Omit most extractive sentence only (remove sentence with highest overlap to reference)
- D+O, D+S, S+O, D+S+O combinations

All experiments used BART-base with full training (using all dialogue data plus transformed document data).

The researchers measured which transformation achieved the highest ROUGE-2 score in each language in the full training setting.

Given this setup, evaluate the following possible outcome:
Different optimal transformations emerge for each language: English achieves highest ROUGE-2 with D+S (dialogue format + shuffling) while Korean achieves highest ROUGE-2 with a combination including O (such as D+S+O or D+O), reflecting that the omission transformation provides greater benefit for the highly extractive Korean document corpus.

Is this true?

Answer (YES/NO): NO